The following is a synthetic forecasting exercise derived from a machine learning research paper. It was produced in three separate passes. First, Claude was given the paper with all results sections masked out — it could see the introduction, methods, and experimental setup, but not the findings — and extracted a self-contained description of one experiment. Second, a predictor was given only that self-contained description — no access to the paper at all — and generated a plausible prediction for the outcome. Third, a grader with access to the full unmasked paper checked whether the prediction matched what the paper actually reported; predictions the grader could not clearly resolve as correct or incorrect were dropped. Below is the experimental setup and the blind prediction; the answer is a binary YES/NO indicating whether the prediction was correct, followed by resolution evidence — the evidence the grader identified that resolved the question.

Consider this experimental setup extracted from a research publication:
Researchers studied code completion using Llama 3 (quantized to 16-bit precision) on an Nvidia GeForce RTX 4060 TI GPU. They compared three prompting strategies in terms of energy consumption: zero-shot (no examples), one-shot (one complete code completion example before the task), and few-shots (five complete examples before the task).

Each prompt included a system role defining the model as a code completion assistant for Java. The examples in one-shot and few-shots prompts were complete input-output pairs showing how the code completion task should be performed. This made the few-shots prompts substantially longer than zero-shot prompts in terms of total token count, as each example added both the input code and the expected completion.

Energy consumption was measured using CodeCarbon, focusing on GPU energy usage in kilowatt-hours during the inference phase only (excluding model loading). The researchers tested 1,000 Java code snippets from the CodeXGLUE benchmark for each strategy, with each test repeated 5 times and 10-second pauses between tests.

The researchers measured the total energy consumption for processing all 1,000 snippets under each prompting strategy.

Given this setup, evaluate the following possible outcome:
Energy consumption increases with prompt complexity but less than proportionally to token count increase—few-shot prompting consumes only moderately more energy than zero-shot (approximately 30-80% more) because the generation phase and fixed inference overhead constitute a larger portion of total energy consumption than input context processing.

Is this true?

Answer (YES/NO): NO